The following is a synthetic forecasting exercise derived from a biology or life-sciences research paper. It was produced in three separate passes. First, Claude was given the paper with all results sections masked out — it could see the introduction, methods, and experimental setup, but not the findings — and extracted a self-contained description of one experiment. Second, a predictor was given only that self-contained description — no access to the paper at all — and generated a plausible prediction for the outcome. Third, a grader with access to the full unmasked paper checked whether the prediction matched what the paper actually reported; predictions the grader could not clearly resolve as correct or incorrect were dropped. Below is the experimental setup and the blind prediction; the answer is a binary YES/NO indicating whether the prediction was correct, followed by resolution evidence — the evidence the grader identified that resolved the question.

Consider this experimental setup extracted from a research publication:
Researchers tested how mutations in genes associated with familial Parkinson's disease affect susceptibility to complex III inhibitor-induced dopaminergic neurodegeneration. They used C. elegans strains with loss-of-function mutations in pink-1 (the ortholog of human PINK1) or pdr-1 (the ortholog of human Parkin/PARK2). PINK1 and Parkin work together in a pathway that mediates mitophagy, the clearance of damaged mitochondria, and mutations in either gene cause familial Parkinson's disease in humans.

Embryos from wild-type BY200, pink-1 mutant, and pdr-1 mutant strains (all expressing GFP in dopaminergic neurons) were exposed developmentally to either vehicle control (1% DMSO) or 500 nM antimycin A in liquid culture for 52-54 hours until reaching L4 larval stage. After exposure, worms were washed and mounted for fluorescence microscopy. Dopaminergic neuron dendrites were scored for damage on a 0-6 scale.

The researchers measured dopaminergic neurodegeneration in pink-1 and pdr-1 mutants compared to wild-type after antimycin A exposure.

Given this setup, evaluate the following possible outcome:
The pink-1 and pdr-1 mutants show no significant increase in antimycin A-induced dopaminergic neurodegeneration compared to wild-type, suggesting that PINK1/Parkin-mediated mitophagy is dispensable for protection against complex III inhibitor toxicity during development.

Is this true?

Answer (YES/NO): NO